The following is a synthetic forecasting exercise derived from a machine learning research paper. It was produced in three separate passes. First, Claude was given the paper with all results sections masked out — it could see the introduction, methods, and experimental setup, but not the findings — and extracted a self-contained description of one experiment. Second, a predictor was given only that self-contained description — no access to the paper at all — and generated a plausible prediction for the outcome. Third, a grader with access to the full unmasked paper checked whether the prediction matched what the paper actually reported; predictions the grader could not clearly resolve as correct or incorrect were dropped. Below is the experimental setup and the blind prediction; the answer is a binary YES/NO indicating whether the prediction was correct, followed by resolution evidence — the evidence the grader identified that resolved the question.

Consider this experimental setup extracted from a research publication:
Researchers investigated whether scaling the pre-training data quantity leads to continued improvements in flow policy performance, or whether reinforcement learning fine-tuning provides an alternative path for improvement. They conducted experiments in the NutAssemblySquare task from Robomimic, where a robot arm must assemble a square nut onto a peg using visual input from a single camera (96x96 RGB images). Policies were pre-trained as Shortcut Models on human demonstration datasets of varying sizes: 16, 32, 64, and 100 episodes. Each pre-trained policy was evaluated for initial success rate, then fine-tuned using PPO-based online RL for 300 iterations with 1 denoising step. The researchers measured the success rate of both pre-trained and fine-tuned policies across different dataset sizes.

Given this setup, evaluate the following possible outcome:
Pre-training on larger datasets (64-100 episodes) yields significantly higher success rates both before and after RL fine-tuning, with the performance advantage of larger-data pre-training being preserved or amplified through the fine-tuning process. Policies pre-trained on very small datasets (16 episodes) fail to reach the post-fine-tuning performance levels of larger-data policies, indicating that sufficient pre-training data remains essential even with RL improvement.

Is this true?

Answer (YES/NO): YES